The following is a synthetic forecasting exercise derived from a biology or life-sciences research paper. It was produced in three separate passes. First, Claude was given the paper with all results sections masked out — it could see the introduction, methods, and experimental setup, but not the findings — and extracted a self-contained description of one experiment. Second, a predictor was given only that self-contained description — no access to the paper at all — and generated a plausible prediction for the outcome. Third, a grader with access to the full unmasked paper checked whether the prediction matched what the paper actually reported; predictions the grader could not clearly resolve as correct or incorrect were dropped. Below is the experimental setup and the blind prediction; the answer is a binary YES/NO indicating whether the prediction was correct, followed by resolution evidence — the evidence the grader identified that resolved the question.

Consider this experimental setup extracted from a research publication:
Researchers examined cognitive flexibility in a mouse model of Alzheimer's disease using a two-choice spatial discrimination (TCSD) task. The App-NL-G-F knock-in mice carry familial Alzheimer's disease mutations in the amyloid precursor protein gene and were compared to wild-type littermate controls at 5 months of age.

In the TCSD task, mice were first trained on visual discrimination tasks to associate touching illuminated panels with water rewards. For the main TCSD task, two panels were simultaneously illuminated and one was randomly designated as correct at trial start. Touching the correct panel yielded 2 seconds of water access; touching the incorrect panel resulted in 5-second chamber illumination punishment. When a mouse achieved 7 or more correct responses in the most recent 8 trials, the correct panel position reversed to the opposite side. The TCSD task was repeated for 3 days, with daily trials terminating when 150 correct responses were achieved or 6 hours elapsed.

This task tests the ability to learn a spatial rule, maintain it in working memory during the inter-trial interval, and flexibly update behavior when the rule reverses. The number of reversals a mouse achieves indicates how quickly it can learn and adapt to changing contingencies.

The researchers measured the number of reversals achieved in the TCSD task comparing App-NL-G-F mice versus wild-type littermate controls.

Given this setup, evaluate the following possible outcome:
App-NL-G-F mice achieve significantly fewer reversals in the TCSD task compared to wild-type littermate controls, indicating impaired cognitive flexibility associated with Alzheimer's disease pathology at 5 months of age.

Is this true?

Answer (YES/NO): YES